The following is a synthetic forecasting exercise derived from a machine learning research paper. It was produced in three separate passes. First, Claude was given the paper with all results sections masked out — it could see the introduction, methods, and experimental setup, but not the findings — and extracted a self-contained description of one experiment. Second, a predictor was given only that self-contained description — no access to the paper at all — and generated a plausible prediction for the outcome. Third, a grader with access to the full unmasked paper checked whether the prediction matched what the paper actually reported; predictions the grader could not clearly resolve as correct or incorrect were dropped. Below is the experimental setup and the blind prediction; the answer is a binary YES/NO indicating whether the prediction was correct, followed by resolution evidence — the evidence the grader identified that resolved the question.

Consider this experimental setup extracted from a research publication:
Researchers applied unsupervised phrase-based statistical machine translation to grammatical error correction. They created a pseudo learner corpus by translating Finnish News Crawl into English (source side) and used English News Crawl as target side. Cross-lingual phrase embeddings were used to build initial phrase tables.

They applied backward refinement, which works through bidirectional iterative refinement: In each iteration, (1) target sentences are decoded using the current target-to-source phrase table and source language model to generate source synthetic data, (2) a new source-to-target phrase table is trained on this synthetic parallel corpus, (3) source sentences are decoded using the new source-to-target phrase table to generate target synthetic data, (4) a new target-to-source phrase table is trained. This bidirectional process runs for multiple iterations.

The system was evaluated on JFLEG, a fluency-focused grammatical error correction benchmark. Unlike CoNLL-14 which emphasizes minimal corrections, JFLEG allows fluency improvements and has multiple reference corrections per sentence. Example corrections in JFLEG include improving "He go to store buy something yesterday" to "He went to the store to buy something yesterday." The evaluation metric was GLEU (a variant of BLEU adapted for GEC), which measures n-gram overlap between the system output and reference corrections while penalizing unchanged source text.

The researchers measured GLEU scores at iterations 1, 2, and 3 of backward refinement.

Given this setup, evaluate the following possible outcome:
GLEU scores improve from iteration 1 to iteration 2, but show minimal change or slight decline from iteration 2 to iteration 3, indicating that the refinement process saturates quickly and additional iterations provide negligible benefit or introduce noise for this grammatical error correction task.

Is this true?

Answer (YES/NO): NO